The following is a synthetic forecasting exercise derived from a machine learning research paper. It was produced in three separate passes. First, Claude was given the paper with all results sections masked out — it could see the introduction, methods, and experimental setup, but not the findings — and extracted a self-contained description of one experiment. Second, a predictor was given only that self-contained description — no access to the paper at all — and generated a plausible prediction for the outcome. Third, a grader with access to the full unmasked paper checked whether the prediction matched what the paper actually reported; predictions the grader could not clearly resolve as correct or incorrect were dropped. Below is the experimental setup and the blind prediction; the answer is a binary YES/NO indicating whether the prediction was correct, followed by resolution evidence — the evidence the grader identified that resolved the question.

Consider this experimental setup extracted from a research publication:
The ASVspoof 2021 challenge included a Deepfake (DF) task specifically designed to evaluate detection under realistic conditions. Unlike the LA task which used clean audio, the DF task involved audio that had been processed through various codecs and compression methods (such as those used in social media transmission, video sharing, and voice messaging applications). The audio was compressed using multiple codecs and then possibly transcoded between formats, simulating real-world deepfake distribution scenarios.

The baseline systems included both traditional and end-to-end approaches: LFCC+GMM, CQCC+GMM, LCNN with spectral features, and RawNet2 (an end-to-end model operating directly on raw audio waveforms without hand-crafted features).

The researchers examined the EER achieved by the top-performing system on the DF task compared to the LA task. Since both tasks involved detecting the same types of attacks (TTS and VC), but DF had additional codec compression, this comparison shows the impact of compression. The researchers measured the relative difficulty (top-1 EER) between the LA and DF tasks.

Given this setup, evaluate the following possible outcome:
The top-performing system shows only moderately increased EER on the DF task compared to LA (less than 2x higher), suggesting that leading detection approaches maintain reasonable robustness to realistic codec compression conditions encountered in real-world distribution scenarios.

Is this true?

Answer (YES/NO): NO